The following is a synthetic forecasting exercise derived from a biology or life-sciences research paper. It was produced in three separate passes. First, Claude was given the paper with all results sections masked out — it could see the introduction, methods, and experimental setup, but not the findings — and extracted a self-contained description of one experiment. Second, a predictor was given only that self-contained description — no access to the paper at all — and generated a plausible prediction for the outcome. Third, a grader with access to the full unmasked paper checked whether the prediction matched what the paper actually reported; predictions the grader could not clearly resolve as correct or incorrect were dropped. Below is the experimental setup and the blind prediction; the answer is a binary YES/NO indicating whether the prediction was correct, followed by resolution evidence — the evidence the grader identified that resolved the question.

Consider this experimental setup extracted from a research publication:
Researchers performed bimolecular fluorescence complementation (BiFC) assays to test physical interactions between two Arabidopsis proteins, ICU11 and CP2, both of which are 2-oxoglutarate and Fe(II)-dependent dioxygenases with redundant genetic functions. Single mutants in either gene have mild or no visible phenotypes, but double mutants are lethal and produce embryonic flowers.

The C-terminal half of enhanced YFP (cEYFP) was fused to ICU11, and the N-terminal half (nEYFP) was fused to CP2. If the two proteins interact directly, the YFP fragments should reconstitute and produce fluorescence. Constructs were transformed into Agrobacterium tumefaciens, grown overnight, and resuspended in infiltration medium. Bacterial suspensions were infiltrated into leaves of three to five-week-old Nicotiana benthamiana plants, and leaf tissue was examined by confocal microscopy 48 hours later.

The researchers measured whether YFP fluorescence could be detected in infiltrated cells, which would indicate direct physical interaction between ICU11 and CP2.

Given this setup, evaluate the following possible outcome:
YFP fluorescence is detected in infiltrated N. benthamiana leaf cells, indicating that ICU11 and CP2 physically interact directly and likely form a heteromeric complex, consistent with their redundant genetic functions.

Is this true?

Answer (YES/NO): NO